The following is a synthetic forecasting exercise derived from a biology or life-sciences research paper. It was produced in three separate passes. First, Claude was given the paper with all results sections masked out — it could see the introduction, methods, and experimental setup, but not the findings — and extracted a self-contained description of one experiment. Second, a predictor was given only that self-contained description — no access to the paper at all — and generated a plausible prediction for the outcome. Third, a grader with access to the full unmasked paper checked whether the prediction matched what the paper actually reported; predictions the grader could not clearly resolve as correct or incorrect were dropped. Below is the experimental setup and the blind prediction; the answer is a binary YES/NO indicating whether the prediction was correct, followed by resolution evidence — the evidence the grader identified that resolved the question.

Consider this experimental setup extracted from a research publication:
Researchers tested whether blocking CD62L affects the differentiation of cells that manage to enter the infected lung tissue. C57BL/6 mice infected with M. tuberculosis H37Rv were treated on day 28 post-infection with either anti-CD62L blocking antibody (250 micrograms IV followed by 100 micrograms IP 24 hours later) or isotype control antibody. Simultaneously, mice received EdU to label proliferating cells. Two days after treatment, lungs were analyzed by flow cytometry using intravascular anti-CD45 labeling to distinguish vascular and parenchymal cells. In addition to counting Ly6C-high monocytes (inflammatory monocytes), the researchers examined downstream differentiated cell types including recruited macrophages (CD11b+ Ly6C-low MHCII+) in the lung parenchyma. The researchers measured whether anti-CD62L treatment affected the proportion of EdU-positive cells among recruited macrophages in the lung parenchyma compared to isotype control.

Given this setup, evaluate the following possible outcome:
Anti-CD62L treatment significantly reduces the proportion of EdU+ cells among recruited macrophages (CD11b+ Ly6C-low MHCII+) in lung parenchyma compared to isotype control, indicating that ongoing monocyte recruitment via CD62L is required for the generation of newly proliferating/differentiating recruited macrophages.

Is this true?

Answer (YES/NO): NO